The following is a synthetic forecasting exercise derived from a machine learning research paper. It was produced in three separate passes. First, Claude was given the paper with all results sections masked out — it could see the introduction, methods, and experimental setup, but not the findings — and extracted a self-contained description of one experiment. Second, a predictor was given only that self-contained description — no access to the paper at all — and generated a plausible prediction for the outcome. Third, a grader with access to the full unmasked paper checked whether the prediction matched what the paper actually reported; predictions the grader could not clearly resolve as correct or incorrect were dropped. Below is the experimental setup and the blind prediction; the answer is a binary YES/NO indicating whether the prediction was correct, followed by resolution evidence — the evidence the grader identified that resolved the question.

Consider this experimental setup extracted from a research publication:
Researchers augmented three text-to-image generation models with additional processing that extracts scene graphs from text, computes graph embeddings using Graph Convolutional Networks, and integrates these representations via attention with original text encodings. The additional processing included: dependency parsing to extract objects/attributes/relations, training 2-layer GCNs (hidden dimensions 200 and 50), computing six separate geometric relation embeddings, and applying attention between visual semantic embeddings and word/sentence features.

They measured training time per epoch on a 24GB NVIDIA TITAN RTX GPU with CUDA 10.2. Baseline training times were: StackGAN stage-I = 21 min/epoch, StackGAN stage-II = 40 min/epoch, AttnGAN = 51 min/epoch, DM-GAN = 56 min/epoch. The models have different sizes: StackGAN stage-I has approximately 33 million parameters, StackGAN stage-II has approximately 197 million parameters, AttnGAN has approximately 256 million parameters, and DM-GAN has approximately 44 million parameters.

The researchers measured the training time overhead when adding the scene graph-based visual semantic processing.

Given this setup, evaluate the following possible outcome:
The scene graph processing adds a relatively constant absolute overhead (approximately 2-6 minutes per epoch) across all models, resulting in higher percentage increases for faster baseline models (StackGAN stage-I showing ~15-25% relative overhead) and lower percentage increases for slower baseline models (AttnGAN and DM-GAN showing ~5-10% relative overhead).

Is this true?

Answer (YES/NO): NO